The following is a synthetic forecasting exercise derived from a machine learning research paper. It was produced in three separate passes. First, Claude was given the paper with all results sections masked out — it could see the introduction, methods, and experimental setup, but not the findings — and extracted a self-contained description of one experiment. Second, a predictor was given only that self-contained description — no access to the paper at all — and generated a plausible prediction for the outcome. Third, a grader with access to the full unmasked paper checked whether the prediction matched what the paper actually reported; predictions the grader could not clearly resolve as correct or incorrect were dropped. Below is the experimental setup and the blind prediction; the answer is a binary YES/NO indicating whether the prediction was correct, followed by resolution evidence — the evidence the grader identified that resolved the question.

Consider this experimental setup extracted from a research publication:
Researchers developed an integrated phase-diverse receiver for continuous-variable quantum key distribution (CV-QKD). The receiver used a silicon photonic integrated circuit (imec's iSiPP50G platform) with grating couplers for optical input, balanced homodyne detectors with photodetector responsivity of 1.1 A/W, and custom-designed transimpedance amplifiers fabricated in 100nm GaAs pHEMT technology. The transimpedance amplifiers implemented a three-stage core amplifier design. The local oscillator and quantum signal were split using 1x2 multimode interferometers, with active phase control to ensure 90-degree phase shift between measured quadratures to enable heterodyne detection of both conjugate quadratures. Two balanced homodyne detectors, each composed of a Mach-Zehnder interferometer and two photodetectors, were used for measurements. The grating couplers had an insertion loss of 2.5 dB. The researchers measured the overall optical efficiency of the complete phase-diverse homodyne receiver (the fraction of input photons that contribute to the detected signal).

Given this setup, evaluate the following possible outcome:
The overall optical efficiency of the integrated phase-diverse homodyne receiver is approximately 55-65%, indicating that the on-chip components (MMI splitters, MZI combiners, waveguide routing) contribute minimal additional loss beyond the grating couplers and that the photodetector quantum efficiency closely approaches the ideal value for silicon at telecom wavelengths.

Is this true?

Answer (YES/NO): NO